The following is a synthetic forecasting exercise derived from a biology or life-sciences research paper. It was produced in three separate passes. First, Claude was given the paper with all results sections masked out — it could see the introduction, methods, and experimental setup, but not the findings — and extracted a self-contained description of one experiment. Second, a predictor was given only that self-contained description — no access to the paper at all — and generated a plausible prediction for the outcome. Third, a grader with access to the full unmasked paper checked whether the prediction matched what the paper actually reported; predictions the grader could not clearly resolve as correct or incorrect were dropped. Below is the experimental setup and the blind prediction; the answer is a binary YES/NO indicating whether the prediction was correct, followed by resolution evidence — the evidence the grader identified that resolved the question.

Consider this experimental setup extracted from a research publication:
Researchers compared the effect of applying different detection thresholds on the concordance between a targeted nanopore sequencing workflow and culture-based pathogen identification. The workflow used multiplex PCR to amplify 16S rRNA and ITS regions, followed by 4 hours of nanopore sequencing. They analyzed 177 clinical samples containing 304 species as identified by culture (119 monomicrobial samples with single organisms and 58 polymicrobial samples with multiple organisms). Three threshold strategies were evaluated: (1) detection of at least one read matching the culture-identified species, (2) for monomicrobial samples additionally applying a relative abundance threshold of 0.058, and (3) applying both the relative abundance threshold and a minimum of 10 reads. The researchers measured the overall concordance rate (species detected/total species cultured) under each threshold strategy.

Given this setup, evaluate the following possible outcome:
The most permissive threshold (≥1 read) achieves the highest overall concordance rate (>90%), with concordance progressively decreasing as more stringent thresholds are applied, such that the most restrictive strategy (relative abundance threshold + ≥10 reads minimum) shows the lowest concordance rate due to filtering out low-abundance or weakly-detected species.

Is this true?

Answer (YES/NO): NO